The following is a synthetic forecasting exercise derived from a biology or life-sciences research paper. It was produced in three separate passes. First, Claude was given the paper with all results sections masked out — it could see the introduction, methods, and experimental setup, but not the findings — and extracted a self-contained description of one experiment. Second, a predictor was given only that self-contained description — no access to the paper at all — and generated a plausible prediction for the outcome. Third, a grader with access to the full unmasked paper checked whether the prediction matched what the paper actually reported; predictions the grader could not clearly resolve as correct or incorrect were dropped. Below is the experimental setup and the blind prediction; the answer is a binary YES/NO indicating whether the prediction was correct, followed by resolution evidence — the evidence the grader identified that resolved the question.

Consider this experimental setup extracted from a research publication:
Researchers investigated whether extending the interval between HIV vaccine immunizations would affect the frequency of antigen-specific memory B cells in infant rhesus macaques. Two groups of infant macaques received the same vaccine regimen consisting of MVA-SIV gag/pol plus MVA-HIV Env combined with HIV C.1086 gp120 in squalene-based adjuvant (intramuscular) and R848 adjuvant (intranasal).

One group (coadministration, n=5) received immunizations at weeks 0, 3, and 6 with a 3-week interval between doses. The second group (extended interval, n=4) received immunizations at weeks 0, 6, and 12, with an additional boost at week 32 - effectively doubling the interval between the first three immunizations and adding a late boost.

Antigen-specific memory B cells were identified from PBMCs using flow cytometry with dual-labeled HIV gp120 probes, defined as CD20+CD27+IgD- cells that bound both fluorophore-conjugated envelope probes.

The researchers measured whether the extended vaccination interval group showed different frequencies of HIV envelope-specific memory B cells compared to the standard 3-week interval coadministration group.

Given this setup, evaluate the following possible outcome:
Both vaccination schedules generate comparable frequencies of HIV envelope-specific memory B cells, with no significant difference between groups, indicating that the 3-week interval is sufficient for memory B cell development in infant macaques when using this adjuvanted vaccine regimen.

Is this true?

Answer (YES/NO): YES